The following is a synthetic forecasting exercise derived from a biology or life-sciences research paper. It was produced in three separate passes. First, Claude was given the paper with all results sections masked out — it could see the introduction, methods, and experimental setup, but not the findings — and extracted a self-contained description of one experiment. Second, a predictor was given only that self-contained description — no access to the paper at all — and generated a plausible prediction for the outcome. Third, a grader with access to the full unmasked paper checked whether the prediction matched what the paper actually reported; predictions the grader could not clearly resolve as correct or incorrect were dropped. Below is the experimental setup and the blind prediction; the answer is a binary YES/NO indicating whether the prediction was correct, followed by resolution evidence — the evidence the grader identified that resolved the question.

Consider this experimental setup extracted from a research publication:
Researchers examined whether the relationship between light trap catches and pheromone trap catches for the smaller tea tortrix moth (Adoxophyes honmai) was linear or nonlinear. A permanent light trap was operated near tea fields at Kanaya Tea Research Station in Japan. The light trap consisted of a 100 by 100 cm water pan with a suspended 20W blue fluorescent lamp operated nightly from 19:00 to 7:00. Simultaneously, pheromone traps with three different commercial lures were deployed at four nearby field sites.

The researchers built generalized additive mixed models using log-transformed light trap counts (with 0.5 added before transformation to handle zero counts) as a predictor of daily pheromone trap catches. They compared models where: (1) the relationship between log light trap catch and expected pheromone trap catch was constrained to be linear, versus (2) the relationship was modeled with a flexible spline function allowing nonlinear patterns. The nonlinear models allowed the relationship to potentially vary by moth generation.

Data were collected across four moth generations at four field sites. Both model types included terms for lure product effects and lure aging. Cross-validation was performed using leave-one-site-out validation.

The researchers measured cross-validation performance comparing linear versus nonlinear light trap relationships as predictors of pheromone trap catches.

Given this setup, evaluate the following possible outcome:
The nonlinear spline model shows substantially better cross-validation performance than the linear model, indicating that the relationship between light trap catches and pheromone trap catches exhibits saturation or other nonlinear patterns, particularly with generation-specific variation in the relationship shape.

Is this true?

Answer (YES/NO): YES